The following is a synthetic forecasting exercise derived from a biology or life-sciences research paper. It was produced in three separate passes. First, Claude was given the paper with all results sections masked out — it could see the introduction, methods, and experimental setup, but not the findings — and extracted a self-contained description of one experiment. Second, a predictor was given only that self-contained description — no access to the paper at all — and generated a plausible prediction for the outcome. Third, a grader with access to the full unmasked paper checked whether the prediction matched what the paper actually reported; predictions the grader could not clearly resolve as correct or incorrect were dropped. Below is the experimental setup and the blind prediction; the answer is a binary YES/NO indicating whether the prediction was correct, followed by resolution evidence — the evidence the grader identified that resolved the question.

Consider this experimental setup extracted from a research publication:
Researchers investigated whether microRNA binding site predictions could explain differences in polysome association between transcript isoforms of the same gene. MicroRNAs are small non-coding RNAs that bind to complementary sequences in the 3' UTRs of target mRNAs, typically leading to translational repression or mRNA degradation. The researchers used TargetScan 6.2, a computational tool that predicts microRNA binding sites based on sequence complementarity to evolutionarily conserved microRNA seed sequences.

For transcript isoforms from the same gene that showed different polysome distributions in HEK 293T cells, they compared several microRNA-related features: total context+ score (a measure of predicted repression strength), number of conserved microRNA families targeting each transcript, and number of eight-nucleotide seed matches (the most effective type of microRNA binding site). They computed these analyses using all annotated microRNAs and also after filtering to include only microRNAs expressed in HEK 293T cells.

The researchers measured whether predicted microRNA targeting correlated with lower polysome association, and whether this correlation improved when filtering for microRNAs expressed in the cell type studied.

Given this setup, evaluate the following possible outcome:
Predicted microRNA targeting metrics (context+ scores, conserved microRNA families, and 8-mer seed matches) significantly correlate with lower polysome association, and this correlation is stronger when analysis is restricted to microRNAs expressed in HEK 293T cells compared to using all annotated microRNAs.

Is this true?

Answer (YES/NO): YES